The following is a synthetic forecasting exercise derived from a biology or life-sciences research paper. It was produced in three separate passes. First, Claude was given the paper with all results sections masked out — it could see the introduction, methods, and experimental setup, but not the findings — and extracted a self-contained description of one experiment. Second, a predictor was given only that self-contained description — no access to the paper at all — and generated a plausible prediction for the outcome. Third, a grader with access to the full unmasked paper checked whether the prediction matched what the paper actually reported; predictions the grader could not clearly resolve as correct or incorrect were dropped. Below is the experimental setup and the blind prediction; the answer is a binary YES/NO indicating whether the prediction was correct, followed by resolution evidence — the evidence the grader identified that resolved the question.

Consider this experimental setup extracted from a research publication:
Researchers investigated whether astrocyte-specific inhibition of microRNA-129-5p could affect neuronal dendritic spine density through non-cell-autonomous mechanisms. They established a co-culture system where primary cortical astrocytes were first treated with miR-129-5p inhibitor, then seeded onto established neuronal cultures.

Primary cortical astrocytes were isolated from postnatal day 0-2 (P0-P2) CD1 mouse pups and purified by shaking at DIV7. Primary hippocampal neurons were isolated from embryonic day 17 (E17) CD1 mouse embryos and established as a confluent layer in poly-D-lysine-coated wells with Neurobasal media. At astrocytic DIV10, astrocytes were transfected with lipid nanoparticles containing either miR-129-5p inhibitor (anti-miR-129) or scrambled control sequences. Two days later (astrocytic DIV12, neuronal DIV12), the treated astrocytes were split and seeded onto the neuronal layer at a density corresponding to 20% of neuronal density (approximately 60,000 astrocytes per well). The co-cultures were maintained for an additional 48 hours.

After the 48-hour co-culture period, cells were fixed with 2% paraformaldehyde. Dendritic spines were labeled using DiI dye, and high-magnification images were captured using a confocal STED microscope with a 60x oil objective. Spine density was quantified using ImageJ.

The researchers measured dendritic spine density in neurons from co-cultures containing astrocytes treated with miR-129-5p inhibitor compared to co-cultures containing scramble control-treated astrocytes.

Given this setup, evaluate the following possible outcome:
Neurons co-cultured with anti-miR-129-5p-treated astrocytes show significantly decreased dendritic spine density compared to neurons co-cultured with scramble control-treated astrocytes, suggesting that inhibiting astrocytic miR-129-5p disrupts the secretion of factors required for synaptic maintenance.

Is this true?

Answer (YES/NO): YES